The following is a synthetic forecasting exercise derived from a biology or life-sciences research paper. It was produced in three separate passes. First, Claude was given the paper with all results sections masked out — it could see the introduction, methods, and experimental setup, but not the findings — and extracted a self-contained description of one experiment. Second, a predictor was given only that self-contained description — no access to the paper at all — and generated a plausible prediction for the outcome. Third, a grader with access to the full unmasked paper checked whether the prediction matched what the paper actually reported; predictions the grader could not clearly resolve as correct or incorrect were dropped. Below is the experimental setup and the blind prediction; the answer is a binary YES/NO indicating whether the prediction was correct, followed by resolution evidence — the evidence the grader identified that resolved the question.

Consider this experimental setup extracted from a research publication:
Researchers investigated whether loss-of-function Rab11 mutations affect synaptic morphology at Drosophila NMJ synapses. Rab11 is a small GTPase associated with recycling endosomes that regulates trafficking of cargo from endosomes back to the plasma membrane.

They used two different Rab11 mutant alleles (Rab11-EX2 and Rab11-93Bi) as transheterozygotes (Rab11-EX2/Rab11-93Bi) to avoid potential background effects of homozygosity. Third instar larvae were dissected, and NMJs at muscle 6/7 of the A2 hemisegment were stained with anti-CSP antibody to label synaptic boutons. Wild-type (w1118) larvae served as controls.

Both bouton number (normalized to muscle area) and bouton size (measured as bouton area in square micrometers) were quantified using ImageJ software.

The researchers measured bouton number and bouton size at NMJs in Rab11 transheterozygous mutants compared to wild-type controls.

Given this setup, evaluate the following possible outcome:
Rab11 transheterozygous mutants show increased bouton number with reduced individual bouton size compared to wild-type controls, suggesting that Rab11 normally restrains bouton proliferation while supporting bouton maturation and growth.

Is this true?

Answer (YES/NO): YES